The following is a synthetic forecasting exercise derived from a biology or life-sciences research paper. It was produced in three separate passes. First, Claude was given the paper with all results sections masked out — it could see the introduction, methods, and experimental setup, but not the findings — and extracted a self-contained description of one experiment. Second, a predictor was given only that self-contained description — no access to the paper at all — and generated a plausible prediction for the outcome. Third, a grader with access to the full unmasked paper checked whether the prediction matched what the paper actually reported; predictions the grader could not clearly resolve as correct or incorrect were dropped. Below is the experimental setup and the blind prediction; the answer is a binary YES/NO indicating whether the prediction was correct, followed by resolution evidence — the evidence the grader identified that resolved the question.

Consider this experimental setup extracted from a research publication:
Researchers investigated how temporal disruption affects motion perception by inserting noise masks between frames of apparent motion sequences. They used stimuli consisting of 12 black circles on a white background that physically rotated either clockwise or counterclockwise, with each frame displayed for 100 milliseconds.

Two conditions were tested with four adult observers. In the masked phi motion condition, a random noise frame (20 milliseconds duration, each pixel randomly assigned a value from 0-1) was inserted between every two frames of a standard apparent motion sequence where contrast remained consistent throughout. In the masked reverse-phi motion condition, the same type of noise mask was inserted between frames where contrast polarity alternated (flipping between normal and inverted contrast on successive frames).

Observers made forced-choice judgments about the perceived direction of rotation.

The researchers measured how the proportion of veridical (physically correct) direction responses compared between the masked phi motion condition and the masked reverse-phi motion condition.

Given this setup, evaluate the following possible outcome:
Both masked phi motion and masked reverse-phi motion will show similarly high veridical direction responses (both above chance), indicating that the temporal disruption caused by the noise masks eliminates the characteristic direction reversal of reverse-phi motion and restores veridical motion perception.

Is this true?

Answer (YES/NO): YES